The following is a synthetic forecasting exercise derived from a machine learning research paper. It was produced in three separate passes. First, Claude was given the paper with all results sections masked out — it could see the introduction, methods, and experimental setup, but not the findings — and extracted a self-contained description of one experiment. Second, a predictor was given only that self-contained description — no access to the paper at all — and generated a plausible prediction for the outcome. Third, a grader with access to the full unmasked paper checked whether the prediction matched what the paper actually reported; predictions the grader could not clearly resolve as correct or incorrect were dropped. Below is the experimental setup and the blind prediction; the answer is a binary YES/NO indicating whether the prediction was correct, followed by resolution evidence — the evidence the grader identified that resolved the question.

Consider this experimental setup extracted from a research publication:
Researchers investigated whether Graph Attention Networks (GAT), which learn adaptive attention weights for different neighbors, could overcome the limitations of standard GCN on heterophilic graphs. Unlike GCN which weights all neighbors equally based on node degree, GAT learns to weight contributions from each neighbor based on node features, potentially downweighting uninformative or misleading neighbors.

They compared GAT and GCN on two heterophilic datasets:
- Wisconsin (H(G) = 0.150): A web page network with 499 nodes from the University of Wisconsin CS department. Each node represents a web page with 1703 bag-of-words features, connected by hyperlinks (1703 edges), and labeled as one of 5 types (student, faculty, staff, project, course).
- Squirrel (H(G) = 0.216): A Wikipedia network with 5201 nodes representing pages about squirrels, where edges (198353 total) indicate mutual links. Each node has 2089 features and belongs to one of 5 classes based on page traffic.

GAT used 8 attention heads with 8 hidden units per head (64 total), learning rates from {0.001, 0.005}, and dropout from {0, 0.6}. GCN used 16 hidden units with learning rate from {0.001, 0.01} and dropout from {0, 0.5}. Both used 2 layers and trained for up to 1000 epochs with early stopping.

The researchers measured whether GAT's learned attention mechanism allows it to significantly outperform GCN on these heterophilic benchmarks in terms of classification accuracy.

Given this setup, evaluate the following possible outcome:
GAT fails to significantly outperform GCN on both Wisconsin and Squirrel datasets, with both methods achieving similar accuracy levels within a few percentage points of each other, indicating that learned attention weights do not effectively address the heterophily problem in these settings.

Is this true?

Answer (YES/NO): NO